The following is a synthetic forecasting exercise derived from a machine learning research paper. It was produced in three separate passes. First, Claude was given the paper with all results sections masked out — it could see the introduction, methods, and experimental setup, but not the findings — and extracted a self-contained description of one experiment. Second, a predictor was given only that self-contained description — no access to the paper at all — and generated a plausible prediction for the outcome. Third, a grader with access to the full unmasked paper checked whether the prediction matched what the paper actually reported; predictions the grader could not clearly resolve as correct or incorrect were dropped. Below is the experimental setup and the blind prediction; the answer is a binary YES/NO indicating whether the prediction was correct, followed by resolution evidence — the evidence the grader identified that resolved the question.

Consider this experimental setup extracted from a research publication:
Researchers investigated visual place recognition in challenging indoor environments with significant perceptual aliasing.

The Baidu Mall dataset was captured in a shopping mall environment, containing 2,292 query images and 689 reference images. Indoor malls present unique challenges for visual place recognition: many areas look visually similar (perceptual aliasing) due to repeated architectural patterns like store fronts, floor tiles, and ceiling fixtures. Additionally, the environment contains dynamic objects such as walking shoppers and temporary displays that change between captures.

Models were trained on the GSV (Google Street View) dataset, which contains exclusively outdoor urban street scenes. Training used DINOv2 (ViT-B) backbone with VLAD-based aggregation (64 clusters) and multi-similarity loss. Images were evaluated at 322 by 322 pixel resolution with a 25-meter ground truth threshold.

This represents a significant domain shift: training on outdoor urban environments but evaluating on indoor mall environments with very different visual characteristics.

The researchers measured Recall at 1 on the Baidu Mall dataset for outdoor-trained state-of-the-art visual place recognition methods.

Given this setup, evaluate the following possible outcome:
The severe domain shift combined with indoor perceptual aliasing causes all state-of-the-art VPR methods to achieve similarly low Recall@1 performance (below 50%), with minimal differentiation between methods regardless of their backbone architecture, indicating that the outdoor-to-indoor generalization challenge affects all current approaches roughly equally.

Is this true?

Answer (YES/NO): NO